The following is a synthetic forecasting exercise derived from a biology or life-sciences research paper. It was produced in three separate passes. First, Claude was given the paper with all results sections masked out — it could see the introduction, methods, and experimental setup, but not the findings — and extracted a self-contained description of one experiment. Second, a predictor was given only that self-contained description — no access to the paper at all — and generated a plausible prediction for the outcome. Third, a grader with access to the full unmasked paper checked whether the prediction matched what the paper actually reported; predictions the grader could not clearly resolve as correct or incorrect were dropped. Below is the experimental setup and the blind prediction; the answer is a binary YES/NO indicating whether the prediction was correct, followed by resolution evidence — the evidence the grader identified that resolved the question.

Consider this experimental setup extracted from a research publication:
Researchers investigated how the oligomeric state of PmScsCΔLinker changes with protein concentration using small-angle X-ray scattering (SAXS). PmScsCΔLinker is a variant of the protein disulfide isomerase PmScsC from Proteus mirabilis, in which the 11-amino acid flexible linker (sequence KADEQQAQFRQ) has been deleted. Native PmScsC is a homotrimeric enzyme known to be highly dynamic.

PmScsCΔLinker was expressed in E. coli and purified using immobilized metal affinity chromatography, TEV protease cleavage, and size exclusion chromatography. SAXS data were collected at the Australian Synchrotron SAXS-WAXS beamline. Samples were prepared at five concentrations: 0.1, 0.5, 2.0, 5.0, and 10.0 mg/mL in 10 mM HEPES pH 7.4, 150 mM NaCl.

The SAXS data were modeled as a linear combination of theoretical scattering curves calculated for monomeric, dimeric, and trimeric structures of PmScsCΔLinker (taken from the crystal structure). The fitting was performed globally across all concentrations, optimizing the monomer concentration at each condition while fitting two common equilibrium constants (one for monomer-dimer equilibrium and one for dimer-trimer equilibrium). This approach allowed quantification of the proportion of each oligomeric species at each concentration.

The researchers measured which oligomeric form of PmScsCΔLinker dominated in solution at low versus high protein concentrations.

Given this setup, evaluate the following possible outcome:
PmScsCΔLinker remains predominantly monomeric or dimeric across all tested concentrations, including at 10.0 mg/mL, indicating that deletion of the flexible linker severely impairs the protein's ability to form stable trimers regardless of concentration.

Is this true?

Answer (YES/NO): YES